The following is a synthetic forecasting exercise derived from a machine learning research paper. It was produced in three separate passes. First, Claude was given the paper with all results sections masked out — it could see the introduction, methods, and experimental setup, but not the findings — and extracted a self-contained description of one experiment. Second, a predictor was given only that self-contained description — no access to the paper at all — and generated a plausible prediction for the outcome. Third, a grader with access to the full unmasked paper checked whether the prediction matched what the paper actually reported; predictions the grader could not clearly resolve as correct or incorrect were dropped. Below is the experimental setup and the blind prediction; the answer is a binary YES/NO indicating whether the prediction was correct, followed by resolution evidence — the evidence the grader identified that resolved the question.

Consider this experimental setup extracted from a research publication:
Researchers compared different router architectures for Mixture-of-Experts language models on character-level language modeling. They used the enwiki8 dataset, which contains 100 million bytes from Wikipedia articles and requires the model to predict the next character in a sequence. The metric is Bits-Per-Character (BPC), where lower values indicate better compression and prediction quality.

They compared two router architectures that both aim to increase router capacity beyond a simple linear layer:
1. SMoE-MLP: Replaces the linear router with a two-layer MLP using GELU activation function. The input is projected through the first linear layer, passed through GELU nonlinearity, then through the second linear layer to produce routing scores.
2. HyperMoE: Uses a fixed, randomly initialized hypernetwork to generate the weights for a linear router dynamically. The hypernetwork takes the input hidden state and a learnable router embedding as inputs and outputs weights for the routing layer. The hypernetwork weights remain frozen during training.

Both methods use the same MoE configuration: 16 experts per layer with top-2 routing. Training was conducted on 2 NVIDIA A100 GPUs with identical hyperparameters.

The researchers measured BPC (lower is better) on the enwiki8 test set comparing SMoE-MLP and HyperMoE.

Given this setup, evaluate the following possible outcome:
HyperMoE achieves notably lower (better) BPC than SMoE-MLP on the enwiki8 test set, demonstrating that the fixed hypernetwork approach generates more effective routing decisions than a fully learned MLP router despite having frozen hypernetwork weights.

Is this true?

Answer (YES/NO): NO